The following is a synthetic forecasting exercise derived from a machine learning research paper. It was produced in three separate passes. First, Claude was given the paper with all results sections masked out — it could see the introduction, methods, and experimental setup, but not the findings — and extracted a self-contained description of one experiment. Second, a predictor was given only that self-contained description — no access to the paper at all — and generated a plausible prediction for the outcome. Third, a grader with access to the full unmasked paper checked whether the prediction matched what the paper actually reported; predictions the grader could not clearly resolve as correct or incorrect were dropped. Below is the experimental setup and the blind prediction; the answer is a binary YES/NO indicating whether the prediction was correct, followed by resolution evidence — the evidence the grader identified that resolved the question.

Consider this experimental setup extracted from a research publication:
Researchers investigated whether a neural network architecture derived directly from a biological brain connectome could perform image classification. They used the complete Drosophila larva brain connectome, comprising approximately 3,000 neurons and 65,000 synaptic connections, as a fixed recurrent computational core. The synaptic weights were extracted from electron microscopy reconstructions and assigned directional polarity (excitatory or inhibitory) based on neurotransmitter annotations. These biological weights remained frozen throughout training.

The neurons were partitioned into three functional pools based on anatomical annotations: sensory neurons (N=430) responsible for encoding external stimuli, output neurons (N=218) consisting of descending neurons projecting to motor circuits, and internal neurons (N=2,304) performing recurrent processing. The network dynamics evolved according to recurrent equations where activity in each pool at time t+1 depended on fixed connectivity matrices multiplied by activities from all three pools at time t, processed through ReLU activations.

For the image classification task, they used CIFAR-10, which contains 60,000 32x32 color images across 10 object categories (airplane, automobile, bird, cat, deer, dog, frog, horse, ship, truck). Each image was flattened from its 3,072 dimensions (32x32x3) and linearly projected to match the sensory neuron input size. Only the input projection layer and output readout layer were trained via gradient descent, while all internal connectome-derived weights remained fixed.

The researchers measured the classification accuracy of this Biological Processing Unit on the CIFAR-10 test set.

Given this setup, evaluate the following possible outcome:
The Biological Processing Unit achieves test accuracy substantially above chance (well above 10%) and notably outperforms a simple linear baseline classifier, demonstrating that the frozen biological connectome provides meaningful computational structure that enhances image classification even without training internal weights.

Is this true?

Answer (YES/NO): YES